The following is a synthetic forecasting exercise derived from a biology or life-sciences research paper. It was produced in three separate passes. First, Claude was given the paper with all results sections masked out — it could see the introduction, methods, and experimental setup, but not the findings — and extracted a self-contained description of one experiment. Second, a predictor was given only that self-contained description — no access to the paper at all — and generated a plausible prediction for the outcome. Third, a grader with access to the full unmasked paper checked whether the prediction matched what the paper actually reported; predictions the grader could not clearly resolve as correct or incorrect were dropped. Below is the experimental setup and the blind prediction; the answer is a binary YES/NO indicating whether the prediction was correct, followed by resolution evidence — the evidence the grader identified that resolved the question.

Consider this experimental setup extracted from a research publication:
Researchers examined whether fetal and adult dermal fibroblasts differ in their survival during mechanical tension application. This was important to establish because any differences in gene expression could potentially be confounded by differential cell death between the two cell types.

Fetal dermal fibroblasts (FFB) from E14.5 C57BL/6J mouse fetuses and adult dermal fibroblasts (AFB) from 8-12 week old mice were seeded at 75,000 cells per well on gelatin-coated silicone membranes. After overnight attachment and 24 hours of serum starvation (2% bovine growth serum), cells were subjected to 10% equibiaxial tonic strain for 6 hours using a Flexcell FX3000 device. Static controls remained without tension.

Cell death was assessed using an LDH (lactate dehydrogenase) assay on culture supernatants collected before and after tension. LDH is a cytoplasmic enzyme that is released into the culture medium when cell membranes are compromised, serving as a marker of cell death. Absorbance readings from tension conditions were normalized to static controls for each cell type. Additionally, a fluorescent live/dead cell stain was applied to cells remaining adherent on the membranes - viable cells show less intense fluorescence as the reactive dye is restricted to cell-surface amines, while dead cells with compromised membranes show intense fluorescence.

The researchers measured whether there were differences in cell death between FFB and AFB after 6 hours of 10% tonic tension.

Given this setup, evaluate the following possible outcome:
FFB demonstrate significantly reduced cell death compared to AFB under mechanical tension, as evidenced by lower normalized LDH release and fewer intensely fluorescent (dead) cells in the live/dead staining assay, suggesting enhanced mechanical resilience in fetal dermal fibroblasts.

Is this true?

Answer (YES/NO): NO